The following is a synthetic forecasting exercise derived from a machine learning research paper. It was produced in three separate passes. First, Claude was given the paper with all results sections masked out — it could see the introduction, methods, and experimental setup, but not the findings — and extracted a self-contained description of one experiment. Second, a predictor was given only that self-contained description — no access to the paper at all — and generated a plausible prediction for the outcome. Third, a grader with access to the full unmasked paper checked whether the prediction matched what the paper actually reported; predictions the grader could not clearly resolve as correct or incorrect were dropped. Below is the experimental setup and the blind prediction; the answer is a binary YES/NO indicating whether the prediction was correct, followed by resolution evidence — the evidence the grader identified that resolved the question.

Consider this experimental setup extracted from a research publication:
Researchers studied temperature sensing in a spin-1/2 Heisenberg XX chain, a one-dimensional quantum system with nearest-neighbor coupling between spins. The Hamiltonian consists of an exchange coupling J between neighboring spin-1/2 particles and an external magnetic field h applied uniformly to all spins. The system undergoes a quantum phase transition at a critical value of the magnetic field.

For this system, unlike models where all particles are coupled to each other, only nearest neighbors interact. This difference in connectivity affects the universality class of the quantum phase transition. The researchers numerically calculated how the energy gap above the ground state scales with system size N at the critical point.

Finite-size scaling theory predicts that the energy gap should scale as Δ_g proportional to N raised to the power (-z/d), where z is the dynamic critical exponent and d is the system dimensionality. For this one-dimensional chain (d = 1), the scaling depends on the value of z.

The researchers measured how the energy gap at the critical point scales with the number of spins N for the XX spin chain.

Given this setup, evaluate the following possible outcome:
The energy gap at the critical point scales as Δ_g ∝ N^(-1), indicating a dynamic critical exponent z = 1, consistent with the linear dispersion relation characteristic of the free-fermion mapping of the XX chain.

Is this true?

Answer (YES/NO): YES